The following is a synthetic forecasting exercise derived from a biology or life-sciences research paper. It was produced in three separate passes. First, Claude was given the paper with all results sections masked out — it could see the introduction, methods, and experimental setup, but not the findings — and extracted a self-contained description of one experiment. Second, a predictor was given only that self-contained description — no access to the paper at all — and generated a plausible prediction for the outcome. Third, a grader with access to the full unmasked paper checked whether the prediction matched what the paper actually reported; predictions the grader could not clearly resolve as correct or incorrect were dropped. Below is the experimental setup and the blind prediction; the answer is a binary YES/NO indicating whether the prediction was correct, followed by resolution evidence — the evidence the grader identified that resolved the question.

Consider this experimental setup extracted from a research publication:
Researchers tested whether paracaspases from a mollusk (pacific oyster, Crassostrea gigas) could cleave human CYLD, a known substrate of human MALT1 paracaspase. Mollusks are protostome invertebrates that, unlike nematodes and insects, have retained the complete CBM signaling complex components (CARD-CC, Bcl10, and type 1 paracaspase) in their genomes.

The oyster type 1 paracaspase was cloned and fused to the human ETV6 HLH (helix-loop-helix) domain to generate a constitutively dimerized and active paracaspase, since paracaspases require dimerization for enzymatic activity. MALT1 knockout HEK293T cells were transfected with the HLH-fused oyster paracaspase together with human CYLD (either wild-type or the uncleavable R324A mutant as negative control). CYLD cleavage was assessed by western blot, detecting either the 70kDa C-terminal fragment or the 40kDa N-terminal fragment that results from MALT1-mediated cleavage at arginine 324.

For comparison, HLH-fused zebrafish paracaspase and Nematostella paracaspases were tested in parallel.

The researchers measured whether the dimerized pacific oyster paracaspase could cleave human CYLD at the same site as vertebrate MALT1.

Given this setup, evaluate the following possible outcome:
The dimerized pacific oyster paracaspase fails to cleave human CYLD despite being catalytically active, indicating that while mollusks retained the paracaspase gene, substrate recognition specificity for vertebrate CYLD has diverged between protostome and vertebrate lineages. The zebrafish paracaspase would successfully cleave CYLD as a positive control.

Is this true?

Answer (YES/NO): NO